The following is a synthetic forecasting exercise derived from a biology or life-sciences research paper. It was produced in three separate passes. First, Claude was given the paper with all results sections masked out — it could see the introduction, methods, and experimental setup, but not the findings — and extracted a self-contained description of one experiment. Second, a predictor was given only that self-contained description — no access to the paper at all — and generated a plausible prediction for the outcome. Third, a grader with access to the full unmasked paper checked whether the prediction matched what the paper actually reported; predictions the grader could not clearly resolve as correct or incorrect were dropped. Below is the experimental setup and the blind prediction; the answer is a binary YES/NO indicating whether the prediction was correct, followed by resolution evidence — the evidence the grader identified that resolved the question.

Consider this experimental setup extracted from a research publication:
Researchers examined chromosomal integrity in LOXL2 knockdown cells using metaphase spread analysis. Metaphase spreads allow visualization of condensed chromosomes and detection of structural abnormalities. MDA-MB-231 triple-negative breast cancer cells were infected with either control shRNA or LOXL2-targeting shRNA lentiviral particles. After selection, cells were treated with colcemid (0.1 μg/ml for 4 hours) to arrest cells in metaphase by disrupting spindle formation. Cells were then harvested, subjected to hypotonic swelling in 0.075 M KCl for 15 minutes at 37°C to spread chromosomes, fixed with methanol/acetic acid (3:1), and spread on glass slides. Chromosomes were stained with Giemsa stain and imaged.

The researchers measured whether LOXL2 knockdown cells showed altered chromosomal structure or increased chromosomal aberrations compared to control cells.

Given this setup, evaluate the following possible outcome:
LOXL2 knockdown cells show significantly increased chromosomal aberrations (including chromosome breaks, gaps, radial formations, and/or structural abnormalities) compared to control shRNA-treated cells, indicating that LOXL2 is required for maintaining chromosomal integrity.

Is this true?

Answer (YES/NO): NO